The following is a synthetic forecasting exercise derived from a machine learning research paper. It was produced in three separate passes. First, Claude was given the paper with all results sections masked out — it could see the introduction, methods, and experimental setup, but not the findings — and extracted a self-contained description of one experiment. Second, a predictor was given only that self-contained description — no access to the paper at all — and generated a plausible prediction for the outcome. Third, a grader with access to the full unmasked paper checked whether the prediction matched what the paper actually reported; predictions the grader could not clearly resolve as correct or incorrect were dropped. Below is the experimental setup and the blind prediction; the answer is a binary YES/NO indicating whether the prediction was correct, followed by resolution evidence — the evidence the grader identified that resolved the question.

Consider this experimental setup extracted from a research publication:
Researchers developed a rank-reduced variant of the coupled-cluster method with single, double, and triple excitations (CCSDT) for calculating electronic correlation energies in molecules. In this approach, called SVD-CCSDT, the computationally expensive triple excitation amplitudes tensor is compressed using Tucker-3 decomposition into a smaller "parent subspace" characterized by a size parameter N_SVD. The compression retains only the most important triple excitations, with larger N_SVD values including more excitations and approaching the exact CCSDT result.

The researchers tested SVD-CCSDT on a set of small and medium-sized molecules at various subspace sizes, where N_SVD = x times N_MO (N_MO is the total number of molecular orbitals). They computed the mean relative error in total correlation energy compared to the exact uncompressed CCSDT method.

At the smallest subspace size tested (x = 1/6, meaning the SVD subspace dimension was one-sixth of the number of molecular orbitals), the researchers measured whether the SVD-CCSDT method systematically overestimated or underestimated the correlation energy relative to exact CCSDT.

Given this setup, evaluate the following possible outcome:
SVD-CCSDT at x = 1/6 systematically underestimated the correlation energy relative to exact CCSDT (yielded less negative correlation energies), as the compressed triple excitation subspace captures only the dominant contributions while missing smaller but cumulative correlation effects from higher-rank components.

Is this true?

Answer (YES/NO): YES